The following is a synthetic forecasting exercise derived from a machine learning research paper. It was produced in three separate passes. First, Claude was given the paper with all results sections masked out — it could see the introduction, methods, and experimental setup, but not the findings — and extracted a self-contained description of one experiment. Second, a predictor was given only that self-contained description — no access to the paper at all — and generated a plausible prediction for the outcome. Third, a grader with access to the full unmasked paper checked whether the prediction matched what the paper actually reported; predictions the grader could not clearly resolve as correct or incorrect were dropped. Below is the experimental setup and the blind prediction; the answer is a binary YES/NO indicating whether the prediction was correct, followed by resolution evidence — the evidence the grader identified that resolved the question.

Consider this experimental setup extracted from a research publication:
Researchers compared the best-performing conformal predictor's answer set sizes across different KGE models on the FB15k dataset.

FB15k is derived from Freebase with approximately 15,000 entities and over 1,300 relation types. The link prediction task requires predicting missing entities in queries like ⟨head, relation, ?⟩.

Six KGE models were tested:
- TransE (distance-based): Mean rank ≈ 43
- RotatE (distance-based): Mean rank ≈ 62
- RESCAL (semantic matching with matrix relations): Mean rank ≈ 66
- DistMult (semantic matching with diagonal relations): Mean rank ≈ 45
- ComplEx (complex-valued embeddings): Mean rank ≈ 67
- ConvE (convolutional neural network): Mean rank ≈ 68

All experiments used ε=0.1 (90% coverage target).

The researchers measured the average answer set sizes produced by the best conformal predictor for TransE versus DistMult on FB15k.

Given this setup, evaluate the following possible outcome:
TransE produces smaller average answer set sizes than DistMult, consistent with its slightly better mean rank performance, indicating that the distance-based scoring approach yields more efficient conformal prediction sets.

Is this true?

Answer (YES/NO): NO